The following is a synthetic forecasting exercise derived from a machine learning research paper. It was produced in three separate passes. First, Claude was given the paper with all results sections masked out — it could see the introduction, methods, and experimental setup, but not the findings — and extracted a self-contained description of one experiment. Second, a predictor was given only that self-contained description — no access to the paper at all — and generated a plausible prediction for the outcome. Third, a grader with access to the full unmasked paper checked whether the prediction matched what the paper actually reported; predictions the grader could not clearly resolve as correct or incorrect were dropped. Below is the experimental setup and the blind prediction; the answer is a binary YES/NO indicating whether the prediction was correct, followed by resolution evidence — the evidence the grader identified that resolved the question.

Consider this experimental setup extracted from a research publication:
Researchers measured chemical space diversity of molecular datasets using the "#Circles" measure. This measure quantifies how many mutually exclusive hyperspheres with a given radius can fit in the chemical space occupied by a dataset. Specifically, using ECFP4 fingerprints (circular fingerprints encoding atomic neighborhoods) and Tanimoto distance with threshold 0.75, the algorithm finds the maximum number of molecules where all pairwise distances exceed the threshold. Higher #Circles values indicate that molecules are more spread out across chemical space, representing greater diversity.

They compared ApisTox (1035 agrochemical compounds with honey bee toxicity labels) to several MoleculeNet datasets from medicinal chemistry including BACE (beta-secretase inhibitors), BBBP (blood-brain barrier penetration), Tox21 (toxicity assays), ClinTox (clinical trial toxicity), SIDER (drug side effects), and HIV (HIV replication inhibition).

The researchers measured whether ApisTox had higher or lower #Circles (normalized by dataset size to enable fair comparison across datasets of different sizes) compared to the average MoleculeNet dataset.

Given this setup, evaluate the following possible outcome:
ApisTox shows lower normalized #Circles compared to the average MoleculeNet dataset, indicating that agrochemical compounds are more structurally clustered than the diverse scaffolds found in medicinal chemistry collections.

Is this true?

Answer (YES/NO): NO